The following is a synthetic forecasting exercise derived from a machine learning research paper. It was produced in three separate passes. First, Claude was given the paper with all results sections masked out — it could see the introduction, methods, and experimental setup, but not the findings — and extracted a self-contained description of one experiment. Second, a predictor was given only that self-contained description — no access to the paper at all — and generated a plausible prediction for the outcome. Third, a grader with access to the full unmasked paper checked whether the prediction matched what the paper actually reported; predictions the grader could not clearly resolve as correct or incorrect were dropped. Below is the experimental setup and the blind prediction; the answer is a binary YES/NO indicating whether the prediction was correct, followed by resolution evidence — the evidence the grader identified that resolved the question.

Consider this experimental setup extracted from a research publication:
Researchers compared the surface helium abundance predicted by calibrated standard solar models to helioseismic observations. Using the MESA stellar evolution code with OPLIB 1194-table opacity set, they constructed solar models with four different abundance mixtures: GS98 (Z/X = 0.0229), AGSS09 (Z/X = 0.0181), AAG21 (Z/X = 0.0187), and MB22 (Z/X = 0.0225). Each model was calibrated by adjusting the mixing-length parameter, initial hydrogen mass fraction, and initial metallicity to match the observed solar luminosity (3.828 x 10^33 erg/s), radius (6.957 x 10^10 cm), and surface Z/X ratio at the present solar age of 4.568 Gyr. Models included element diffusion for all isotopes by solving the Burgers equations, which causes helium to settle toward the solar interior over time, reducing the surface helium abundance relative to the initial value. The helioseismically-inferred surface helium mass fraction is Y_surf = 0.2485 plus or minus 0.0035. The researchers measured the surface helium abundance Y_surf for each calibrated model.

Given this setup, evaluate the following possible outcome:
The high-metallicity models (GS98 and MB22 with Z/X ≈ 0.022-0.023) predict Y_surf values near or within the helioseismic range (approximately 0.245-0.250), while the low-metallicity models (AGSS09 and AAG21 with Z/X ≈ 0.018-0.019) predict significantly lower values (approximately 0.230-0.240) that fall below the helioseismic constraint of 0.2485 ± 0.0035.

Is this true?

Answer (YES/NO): NO